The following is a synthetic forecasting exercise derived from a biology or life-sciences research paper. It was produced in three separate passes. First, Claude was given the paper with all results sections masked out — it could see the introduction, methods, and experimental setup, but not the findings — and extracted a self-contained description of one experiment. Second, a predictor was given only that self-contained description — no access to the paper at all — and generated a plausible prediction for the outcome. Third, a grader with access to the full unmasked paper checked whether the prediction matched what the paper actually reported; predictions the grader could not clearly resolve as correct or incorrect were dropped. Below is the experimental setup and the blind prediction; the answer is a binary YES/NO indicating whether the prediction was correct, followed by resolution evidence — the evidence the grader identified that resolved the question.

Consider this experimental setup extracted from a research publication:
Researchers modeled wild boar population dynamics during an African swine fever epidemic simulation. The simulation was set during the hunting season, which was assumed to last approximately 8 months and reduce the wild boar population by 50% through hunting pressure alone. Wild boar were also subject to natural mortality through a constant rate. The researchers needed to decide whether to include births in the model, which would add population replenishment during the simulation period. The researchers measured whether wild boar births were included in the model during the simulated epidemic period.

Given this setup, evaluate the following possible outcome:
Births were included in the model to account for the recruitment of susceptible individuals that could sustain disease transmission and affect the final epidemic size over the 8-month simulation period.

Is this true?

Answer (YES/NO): NO